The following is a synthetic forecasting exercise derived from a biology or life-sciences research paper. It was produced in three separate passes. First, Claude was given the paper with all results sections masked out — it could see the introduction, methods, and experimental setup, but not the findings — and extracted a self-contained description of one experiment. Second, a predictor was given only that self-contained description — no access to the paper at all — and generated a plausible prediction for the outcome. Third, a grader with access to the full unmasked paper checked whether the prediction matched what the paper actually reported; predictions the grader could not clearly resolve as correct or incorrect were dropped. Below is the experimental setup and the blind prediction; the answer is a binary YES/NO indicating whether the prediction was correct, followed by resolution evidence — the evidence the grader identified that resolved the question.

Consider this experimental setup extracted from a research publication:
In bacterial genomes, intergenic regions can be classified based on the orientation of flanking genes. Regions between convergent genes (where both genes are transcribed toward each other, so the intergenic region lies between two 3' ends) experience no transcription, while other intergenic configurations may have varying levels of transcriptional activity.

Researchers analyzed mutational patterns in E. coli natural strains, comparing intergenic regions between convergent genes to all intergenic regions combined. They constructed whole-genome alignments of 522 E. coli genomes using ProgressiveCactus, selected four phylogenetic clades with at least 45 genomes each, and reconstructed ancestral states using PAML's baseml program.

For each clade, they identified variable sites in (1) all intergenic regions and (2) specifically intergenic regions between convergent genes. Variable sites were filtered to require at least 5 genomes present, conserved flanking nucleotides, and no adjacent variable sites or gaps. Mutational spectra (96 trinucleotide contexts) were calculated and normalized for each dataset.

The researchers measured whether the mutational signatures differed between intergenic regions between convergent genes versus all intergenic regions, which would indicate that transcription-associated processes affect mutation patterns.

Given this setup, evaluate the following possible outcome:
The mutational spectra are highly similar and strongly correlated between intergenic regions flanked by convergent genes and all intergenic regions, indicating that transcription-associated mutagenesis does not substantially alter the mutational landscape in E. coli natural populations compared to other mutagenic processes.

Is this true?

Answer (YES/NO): YES